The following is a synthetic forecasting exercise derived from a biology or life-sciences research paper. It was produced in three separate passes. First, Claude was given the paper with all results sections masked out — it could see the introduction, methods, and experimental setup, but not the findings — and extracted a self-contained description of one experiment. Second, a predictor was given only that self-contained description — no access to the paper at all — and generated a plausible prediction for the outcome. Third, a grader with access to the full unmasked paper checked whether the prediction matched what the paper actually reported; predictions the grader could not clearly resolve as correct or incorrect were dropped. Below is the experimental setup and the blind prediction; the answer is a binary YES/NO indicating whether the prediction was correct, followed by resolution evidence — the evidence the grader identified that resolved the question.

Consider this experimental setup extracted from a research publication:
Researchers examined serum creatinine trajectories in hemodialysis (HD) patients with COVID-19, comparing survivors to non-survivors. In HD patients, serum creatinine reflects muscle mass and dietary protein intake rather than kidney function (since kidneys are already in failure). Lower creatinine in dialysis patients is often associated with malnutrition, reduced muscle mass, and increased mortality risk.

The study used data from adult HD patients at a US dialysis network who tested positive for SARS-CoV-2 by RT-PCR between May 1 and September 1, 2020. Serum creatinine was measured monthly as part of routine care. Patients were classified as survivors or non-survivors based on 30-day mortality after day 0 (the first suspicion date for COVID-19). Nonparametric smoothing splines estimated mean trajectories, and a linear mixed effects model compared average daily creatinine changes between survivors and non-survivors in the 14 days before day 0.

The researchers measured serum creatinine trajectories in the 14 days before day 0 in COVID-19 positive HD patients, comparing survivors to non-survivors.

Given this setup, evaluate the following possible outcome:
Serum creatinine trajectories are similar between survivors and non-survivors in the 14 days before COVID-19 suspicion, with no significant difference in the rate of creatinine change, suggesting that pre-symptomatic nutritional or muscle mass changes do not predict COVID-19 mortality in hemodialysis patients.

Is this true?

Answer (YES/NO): YES